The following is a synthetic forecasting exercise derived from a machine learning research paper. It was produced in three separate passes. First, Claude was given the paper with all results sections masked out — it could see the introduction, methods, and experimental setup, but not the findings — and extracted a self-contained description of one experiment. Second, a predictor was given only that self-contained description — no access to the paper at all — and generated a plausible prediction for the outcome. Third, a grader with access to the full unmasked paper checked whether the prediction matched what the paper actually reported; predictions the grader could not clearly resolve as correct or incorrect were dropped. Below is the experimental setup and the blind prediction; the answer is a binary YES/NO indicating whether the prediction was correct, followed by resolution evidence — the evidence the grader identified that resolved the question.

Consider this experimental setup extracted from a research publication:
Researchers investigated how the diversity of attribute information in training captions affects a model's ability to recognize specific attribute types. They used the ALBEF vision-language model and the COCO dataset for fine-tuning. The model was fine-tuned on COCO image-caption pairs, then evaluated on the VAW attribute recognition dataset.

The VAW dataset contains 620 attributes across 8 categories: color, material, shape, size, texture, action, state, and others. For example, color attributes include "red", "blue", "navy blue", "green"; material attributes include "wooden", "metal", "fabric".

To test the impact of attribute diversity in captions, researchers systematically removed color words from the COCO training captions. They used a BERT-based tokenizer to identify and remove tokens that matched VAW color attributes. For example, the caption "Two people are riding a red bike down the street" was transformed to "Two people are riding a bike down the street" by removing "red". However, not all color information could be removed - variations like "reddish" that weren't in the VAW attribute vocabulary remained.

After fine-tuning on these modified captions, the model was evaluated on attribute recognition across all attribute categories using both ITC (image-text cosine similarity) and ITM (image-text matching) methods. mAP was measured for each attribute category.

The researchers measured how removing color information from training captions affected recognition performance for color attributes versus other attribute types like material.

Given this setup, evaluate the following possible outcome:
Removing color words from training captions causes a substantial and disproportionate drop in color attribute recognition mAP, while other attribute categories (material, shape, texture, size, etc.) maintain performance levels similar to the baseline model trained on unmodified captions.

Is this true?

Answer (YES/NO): NO